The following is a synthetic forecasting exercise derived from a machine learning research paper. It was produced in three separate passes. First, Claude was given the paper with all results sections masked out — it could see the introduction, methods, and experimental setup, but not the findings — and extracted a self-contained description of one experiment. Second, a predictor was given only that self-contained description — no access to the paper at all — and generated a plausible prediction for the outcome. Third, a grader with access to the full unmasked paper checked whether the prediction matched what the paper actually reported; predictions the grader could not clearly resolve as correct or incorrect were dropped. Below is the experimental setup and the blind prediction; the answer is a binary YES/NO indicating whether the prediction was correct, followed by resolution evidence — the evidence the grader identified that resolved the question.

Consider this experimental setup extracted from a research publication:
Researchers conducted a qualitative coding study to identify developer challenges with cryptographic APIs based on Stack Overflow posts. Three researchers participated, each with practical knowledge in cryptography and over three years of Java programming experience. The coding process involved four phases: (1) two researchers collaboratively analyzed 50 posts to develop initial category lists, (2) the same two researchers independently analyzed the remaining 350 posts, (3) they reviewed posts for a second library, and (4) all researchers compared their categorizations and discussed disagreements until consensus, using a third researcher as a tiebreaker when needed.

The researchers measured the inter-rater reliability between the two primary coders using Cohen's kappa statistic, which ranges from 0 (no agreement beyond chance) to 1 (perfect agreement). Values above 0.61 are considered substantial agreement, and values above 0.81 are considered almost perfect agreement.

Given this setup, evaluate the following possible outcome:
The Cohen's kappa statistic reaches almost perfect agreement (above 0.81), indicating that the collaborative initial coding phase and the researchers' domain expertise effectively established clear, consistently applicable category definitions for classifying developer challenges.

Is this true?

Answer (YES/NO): NO